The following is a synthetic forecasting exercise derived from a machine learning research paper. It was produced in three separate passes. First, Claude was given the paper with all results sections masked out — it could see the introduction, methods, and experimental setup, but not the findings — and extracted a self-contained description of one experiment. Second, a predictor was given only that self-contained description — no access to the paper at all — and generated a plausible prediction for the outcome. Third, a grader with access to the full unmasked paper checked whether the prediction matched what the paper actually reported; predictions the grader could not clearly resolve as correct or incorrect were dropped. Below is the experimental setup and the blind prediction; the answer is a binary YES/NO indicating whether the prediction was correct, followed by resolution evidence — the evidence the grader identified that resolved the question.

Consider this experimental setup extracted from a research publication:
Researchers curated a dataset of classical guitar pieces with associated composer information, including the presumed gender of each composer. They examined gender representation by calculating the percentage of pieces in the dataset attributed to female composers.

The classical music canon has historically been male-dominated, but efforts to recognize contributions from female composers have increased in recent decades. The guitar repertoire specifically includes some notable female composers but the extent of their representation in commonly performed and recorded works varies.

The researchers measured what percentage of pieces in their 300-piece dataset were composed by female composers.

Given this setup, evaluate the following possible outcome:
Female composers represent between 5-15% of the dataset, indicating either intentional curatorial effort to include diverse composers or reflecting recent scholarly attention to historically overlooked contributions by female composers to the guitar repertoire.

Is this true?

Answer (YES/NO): NO